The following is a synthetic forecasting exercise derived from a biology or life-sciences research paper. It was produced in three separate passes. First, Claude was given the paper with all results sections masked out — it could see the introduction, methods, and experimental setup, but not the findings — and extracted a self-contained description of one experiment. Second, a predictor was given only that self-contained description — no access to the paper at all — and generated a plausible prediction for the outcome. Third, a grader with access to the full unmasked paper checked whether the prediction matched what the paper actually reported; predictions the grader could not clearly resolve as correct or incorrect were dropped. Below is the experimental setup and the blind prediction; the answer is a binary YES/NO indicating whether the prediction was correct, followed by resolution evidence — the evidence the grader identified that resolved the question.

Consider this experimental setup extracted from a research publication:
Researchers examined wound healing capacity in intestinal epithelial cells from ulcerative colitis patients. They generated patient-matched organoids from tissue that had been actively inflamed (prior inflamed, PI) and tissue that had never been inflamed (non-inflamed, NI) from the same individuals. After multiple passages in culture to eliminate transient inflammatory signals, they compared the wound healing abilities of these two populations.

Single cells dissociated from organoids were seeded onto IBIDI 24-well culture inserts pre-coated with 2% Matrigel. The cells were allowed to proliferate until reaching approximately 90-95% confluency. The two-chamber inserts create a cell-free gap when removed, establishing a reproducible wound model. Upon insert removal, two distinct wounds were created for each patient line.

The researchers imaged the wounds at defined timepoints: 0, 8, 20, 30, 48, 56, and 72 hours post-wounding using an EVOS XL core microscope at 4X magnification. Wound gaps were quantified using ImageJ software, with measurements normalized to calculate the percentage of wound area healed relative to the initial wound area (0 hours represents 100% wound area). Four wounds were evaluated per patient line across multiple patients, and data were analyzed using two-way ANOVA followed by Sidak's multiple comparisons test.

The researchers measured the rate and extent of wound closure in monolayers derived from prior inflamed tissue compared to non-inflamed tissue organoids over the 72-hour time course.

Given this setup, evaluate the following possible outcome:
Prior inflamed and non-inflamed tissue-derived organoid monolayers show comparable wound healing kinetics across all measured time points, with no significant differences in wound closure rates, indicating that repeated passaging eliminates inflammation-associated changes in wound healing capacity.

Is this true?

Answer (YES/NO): NO